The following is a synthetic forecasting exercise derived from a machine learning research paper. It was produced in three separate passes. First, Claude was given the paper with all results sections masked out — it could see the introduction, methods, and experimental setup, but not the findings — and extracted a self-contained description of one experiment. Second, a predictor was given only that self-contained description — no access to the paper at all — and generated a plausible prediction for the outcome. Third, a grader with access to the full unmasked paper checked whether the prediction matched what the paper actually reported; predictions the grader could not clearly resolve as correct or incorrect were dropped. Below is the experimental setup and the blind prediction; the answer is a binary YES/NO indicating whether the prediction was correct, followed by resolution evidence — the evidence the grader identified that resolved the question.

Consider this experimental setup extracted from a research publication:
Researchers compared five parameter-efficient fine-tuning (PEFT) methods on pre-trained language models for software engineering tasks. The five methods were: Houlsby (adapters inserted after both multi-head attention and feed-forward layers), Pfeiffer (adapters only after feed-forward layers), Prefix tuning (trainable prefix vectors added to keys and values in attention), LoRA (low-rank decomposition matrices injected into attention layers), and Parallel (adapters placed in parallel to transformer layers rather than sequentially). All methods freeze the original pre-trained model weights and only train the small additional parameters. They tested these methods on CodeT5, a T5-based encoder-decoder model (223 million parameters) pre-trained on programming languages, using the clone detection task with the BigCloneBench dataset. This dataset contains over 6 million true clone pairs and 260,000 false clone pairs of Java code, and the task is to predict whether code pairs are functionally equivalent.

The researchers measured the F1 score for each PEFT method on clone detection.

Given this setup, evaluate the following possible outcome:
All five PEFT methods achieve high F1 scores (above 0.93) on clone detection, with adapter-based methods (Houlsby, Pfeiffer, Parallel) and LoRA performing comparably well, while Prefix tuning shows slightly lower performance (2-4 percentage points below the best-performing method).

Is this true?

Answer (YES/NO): NO